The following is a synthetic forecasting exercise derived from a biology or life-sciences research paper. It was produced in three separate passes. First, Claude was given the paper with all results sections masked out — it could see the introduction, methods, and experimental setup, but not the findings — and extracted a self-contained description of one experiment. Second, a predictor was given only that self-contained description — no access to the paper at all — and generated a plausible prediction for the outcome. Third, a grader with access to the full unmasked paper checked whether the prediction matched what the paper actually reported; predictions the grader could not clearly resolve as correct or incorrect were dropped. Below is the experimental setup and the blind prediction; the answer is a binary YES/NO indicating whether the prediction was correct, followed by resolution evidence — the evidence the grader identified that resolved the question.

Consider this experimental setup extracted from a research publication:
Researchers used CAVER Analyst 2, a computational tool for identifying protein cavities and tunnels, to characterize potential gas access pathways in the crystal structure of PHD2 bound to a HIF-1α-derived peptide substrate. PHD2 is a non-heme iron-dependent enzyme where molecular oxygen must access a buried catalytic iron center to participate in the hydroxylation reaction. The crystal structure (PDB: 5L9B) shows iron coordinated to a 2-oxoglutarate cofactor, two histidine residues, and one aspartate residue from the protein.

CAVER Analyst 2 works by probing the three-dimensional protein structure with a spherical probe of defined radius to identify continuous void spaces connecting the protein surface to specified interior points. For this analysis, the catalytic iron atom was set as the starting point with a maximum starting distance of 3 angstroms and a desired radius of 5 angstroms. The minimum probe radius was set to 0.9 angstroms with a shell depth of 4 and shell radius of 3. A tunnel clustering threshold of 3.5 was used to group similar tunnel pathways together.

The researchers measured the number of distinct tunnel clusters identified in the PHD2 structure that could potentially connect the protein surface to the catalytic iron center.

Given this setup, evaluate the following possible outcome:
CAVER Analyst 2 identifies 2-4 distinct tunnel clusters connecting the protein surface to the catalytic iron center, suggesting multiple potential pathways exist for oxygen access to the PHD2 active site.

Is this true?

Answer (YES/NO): NO